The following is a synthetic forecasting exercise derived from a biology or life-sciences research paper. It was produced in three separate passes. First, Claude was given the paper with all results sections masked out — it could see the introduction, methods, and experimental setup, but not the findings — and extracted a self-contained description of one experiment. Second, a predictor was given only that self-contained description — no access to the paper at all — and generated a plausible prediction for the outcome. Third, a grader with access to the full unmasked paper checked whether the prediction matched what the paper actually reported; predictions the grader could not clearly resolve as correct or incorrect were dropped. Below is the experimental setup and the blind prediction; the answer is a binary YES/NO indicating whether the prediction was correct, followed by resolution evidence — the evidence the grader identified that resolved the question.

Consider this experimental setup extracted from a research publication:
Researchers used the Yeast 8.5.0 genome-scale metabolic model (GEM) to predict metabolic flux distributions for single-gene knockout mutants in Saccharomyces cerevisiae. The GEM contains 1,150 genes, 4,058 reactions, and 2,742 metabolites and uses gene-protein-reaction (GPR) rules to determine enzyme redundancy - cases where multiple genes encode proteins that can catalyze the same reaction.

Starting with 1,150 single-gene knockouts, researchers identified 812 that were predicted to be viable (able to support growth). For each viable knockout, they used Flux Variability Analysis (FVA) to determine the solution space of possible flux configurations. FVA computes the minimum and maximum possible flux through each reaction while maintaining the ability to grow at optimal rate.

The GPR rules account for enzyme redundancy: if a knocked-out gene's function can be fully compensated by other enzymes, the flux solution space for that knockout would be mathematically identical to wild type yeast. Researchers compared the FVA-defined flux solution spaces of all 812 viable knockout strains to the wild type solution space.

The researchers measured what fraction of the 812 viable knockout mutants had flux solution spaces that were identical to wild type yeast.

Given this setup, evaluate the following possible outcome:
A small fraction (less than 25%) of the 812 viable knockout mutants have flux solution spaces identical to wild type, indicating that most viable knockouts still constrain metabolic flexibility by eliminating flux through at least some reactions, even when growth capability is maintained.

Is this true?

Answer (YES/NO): NO